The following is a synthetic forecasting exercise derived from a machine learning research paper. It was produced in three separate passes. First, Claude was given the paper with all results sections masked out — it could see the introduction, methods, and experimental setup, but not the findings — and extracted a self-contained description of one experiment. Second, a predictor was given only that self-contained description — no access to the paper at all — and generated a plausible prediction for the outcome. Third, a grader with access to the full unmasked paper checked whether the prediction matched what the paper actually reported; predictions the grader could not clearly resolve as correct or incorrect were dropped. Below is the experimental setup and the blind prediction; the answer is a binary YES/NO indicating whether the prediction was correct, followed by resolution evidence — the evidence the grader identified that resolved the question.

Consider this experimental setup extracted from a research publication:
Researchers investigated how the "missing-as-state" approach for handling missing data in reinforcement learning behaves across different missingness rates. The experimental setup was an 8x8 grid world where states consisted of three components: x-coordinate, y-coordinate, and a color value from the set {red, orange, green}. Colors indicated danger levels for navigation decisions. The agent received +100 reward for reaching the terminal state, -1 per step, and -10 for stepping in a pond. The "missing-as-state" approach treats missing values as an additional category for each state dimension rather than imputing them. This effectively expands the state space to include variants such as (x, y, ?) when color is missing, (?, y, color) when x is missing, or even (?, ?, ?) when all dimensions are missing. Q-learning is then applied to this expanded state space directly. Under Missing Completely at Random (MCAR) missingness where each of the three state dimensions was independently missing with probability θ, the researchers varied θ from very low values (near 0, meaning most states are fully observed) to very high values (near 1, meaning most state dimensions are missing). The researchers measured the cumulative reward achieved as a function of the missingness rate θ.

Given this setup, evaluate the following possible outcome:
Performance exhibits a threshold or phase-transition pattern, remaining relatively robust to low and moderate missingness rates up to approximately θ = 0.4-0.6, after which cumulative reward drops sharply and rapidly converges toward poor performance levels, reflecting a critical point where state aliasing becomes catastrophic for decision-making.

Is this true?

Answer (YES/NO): NO